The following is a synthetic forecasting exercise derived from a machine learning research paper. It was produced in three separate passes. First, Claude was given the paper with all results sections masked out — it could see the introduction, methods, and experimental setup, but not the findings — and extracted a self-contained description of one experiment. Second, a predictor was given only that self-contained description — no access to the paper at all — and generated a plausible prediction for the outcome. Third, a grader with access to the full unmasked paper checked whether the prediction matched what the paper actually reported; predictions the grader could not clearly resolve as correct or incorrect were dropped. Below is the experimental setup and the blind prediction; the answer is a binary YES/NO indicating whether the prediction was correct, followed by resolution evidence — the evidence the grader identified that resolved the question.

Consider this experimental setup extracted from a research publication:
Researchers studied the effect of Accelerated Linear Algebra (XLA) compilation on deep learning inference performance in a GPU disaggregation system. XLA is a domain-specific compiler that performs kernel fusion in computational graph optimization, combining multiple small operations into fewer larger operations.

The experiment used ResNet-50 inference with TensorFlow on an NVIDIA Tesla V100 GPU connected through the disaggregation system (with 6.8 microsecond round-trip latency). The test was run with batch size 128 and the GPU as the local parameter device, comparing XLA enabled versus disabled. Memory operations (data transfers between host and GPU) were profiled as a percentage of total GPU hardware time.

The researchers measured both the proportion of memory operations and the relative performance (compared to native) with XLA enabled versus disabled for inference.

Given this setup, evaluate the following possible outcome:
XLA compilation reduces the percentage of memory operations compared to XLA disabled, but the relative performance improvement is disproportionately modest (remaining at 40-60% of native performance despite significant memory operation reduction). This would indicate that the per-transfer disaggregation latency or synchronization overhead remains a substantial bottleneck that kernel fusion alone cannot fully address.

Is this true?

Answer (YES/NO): NO